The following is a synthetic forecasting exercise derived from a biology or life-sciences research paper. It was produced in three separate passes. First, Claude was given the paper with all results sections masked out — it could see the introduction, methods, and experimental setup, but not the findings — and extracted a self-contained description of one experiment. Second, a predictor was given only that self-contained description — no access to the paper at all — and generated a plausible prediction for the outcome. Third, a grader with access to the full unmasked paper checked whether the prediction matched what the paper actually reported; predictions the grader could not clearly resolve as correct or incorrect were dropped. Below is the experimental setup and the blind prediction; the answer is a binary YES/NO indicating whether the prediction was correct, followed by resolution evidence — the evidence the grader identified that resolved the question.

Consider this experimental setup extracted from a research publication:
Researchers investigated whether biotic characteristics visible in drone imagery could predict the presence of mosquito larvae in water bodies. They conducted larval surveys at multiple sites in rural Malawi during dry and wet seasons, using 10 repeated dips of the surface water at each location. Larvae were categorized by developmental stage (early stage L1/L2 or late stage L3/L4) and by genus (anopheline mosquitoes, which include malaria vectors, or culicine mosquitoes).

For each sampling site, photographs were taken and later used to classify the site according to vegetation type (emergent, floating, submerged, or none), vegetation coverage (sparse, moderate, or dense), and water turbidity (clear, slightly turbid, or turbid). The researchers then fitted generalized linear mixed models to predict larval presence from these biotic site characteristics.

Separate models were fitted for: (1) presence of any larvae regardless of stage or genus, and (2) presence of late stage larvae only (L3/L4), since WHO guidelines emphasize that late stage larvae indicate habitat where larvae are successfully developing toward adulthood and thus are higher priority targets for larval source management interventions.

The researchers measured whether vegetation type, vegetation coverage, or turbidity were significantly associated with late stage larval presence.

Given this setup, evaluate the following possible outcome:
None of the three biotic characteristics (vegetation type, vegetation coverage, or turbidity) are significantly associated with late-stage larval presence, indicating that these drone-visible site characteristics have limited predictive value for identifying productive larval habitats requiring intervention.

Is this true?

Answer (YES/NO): NO